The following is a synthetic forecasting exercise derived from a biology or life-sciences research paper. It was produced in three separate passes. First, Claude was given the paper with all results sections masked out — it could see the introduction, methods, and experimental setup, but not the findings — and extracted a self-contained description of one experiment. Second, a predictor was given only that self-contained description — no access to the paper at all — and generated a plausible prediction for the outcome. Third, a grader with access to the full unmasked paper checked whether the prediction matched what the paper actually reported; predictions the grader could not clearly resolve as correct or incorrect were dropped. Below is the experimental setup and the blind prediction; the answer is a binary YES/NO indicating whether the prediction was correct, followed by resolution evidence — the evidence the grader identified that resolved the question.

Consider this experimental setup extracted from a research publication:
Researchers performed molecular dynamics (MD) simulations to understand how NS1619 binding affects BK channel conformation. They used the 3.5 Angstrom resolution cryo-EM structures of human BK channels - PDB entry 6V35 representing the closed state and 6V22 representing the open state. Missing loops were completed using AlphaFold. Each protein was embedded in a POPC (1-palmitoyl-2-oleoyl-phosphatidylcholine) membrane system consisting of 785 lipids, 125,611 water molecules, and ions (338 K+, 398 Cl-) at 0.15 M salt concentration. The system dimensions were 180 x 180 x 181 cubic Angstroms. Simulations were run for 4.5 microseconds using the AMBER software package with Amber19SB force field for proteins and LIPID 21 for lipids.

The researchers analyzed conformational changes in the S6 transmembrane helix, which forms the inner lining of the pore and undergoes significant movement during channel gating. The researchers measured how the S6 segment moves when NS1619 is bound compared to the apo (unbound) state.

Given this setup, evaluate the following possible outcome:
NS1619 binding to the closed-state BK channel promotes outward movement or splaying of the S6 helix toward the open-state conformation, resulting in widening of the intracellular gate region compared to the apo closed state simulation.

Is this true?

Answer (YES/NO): NO